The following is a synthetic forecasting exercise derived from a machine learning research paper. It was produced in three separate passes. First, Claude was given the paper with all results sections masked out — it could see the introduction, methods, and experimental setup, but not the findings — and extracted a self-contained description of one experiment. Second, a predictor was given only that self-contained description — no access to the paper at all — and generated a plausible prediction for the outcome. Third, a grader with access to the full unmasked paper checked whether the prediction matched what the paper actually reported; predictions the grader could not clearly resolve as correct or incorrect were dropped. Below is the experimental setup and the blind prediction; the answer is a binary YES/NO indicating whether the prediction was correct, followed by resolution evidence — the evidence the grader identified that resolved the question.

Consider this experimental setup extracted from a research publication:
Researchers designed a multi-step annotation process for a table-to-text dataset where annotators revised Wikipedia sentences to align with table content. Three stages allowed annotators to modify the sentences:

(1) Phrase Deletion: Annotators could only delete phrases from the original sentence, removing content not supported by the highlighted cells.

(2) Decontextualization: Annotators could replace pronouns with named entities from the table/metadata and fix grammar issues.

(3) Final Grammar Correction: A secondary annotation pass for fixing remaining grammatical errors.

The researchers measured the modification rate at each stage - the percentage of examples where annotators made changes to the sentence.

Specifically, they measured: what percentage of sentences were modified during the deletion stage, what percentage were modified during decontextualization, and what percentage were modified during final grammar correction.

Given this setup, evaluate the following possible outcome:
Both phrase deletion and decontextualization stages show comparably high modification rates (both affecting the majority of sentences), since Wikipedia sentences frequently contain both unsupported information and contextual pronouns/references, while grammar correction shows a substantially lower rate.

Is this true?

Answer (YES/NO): NO